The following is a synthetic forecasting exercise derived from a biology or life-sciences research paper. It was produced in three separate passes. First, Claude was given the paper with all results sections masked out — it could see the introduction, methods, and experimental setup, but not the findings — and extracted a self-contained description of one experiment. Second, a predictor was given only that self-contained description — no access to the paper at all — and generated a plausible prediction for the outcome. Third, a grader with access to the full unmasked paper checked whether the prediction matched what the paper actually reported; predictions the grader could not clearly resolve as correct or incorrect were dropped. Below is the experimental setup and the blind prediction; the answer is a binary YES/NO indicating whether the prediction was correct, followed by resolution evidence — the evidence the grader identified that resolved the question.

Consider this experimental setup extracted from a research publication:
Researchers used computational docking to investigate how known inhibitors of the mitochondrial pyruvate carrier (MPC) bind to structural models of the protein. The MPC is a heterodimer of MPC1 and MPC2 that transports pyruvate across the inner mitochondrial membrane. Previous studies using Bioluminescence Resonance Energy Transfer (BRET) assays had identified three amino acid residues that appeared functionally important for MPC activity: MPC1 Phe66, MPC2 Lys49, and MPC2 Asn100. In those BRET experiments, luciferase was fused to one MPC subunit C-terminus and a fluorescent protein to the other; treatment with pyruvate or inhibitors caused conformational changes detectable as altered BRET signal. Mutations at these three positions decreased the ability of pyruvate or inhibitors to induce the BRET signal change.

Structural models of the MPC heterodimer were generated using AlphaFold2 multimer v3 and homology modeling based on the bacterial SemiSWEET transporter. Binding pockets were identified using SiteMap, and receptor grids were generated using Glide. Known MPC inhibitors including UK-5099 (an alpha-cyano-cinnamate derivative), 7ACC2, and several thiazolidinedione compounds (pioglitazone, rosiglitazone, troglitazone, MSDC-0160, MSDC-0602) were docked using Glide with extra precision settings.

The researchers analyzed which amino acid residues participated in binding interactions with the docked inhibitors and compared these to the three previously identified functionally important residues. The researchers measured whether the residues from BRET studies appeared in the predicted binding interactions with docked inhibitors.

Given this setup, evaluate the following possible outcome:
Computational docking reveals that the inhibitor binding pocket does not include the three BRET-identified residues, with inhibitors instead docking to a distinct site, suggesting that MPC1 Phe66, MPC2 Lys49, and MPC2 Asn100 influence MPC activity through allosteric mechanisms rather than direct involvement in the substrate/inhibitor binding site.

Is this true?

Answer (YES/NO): NO